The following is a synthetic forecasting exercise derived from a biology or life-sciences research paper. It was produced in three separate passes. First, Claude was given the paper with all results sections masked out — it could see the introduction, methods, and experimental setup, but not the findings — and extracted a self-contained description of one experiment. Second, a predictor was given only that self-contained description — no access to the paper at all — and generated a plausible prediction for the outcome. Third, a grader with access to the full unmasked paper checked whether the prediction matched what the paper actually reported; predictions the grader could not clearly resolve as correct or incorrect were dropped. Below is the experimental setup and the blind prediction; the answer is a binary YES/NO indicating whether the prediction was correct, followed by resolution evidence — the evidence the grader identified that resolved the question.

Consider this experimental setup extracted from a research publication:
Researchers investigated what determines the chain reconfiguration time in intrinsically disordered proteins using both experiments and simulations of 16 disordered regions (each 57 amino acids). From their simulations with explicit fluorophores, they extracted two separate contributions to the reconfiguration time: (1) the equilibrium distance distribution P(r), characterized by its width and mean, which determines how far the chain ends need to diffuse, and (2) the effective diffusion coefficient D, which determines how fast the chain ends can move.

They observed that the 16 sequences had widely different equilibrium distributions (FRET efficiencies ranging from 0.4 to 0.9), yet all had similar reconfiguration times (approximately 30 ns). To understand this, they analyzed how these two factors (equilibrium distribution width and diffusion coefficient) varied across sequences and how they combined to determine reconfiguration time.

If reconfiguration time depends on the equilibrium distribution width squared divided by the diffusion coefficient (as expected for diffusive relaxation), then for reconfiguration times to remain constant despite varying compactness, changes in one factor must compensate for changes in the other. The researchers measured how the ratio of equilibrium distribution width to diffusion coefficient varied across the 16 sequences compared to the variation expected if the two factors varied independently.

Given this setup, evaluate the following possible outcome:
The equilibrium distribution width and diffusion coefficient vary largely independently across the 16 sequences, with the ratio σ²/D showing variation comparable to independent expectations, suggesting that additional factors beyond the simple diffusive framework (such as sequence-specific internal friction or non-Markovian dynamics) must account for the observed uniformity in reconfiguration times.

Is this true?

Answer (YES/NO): NO